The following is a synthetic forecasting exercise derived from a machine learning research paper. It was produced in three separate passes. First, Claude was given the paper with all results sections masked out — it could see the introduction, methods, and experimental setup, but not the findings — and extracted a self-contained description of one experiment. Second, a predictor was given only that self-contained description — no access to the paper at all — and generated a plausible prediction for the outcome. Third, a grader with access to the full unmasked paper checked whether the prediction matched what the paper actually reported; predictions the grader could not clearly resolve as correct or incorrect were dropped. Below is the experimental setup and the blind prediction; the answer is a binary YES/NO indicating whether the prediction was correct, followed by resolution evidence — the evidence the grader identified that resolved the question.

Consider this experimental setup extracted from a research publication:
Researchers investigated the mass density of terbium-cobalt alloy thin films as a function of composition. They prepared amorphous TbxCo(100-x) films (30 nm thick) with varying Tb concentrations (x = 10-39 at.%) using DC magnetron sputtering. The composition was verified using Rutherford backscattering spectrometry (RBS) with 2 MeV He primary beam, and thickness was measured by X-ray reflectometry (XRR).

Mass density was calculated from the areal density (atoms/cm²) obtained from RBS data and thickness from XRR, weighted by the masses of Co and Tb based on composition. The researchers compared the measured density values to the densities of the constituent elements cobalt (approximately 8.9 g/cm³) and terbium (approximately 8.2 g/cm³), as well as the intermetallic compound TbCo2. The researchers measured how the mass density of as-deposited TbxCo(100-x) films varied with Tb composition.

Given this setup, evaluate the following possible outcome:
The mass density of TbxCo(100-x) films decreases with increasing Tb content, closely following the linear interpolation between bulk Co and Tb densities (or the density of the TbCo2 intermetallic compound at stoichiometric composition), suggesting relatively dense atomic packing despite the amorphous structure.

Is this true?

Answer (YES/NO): NO